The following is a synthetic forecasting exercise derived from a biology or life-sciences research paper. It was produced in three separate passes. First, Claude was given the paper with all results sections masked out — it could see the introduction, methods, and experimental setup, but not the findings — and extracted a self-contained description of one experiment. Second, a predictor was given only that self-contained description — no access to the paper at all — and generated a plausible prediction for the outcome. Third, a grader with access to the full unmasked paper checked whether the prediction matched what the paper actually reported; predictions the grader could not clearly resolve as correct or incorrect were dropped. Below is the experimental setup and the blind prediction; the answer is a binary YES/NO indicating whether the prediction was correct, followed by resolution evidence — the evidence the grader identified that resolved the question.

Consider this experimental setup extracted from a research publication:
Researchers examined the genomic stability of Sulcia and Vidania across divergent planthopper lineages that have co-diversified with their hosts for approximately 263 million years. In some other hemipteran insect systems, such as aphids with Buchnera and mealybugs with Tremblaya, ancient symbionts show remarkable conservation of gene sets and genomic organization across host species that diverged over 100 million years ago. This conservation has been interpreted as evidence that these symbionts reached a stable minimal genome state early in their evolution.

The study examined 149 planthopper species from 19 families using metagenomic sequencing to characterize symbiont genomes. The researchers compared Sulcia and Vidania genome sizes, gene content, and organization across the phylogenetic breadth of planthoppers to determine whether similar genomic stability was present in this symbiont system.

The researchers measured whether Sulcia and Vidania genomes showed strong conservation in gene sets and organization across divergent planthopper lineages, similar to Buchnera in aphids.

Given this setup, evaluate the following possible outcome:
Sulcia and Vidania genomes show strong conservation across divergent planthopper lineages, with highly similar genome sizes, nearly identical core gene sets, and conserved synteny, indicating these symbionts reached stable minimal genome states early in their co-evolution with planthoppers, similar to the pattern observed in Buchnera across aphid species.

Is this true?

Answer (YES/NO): NO